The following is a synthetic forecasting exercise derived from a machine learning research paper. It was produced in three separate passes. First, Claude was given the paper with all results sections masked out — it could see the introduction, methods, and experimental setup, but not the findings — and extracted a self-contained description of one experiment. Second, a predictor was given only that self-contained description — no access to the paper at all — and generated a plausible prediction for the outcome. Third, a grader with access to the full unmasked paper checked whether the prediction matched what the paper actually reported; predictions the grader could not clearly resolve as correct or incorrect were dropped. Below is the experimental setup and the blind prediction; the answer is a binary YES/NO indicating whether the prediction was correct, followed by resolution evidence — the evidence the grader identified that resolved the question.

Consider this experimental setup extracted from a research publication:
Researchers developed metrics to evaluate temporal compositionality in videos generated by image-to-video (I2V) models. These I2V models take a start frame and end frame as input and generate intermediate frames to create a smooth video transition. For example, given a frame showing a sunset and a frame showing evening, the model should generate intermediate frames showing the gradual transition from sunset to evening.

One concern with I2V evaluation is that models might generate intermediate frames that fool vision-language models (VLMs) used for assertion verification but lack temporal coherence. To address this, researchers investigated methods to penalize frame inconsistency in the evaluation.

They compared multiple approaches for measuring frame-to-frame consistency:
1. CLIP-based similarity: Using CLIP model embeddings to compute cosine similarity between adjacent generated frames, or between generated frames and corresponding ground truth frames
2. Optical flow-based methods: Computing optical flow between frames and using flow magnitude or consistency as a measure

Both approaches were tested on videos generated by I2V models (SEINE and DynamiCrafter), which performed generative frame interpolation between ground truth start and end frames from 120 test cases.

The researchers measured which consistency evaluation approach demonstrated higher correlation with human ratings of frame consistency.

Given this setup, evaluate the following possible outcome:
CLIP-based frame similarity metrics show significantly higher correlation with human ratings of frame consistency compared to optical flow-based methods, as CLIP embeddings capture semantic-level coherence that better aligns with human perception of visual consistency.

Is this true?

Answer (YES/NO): YES